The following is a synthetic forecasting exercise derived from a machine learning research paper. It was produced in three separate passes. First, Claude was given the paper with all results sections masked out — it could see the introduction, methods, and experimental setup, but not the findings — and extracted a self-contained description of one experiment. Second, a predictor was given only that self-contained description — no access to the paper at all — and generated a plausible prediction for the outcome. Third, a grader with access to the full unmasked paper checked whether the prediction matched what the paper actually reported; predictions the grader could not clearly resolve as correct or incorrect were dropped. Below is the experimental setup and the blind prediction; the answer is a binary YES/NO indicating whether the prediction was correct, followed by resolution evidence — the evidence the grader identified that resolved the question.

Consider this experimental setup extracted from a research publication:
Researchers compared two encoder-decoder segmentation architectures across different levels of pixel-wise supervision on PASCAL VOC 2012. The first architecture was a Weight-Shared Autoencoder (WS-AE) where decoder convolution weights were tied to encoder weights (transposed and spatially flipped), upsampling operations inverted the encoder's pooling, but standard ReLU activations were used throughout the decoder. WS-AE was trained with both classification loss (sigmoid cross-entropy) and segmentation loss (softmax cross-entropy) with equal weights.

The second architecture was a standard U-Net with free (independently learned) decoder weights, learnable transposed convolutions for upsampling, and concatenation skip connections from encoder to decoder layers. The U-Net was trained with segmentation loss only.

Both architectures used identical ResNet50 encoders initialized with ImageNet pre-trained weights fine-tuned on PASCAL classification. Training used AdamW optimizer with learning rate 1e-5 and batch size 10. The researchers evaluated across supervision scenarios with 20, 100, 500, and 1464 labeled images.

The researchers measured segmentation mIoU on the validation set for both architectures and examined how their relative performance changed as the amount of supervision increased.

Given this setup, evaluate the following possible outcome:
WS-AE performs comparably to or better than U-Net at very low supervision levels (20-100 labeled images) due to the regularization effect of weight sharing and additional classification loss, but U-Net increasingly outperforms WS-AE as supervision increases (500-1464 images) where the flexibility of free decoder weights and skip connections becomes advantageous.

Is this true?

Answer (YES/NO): YES